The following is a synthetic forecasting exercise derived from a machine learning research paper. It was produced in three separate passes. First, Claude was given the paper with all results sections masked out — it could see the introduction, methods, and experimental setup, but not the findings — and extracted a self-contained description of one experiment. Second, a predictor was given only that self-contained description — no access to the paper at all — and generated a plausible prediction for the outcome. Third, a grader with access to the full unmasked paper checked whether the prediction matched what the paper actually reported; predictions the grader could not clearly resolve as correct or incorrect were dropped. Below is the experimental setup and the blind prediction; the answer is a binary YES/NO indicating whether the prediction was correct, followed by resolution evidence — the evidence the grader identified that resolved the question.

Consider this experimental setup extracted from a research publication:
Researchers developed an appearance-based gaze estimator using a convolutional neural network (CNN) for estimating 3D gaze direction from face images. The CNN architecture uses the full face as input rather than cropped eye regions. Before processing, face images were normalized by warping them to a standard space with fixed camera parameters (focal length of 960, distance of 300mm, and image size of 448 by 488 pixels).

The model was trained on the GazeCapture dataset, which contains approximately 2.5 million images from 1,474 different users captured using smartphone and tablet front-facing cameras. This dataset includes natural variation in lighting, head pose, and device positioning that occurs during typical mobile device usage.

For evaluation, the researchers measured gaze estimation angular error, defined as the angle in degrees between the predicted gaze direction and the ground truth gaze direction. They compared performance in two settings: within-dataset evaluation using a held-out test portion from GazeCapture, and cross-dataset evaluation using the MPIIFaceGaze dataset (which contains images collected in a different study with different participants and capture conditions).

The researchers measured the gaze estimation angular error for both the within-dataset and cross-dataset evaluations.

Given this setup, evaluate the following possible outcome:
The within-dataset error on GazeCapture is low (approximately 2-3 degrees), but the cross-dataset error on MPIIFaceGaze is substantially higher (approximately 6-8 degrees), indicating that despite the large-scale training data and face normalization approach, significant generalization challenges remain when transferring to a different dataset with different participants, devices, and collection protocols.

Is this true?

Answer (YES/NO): NO